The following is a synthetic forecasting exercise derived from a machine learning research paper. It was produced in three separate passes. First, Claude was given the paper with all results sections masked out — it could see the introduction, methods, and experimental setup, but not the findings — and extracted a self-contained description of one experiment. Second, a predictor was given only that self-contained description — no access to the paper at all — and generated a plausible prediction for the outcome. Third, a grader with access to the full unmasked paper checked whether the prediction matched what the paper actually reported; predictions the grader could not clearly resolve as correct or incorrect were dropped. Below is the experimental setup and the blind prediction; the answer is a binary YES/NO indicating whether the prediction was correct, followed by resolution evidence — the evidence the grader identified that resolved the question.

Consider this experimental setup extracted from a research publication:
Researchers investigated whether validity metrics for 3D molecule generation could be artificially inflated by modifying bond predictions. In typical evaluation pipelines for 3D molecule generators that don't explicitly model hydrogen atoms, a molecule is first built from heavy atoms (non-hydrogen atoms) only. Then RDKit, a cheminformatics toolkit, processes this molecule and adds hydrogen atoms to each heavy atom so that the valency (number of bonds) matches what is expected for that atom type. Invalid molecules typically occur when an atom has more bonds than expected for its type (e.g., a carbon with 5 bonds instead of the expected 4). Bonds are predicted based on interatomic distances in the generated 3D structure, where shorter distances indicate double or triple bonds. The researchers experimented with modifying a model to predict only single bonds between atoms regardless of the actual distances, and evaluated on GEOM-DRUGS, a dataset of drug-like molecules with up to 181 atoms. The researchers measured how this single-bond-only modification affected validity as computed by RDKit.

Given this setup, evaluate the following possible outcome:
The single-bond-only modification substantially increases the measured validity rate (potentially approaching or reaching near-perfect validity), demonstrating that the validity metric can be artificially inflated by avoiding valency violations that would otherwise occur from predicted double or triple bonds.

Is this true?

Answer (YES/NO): YES